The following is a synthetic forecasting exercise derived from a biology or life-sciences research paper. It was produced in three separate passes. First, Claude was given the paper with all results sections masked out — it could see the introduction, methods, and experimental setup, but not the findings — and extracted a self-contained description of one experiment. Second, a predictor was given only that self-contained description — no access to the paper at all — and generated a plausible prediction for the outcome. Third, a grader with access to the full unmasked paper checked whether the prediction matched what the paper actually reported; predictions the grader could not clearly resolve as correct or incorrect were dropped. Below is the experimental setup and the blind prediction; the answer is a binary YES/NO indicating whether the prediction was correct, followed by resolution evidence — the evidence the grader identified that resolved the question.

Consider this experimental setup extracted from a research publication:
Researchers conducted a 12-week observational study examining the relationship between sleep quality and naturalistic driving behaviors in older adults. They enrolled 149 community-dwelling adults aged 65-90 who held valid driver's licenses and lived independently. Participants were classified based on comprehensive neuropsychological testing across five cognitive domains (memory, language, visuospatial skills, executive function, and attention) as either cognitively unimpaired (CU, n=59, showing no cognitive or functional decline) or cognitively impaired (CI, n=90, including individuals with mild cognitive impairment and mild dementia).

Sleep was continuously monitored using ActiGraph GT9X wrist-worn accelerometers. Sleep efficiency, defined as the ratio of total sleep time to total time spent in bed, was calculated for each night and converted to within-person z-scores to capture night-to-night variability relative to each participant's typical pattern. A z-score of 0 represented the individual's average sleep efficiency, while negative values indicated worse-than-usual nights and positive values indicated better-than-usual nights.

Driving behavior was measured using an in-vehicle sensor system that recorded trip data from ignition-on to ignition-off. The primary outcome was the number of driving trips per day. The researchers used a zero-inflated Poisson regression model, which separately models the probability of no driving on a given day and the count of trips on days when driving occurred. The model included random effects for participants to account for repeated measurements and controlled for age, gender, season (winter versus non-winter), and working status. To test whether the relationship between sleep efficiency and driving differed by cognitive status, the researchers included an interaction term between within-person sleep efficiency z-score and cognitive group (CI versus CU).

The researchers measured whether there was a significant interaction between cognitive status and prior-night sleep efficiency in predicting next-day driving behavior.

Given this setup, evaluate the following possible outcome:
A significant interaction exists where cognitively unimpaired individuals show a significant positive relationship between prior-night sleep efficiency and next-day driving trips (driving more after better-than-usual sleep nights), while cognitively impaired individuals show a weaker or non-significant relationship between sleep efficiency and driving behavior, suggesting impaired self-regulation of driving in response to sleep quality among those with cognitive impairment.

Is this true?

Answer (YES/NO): NO